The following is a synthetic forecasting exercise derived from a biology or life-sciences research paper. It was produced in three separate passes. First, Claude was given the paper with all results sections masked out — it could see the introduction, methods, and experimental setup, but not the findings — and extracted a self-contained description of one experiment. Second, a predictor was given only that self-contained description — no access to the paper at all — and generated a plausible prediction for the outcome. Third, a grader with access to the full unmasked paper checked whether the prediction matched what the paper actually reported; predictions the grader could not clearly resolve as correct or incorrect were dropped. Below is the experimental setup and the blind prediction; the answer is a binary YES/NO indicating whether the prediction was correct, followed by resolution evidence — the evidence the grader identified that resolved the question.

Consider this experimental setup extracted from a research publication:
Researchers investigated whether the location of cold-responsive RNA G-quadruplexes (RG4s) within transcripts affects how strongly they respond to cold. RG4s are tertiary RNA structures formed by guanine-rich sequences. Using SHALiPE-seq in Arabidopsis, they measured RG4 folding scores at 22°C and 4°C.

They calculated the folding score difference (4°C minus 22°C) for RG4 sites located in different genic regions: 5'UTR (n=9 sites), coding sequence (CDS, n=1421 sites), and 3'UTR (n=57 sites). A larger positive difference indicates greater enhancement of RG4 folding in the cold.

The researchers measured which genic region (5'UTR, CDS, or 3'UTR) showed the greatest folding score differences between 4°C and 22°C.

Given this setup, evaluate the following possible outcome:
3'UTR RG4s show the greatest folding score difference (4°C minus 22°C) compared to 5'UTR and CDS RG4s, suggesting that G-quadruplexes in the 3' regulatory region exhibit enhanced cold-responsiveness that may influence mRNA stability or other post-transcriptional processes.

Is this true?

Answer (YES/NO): YES